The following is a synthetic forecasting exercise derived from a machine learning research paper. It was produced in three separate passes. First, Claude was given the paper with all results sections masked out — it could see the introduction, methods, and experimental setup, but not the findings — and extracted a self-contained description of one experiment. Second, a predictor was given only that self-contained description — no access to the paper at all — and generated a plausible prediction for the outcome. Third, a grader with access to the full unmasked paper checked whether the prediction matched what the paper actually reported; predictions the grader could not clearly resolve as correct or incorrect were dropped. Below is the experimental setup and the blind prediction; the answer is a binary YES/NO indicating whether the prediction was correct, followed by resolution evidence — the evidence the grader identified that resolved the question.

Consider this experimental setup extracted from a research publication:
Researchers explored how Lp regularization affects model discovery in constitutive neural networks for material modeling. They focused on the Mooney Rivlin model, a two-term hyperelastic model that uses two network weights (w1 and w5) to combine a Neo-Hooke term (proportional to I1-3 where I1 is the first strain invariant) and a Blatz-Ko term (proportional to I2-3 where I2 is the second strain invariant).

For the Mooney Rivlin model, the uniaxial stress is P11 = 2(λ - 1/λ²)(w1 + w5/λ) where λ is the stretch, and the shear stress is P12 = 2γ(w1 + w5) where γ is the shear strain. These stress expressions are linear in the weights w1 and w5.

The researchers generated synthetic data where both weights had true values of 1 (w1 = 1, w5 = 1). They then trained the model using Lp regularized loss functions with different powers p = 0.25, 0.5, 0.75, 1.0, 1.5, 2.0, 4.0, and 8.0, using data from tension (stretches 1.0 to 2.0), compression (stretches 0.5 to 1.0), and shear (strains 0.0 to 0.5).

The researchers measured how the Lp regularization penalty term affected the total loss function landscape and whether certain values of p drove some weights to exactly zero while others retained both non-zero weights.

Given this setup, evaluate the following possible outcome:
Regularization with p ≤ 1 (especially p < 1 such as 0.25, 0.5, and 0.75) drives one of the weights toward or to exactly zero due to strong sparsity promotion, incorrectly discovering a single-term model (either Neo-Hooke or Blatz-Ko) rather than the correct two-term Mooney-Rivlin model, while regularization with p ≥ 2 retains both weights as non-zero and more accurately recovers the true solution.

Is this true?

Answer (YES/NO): YES